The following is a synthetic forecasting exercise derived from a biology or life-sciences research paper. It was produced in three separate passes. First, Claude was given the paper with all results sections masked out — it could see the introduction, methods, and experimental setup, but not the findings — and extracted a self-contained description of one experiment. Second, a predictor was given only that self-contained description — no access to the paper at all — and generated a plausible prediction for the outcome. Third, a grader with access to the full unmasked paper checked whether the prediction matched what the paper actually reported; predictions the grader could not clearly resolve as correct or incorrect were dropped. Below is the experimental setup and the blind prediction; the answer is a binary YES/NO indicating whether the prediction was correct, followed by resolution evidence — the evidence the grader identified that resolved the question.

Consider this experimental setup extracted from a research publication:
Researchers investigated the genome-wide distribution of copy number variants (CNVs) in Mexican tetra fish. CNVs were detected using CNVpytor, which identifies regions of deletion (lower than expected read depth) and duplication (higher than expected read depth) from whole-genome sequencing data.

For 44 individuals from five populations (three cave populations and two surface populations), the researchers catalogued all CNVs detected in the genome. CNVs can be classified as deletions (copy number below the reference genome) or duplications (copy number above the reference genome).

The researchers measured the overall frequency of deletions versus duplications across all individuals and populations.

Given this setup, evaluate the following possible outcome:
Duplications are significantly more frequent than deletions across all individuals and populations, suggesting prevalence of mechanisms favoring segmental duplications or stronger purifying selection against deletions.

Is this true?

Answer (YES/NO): NO